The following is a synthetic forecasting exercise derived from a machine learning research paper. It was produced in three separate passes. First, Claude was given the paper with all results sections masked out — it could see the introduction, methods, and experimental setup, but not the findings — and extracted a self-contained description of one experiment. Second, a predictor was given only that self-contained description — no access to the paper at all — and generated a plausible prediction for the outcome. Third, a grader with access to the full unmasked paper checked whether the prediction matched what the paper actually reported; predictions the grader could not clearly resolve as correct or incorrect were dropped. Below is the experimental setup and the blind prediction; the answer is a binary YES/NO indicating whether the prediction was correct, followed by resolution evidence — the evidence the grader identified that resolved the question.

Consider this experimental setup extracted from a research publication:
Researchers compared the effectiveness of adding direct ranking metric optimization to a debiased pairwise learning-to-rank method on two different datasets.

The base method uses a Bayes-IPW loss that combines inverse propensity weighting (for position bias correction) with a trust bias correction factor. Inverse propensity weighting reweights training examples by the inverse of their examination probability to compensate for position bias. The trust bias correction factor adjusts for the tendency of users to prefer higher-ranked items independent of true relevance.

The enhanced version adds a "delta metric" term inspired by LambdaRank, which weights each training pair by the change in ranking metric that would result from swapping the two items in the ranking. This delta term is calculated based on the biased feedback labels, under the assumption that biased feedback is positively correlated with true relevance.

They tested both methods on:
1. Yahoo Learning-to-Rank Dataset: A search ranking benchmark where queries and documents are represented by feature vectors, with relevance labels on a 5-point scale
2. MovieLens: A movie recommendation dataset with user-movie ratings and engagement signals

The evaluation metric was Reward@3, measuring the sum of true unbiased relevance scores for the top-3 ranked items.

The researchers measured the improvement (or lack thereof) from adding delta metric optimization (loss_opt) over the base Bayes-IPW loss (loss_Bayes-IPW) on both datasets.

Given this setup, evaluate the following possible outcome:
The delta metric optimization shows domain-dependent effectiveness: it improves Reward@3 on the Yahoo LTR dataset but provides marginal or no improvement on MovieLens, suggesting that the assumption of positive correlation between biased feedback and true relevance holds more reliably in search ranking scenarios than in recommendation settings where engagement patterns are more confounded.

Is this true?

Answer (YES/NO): NO